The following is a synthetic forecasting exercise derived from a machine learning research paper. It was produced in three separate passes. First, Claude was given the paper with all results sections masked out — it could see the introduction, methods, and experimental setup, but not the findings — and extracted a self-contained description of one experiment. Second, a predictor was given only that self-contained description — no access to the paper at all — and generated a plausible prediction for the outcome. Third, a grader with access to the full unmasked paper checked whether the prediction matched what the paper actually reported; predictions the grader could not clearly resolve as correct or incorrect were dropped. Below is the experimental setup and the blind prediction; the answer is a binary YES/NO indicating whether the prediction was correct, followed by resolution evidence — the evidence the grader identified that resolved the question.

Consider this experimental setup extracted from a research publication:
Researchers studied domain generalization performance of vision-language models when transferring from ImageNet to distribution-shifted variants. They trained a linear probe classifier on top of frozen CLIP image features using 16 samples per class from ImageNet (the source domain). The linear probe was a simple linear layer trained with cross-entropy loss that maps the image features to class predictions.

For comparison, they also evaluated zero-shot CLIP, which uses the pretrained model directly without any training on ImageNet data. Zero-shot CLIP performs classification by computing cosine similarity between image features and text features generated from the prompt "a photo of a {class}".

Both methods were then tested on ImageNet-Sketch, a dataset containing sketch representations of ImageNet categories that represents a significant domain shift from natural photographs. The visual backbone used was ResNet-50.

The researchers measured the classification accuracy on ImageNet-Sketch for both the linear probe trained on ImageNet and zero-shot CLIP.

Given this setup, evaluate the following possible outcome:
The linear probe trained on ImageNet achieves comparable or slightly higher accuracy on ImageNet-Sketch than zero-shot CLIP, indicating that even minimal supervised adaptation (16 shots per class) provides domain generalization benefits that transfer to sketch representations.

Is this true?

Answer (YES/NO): NO